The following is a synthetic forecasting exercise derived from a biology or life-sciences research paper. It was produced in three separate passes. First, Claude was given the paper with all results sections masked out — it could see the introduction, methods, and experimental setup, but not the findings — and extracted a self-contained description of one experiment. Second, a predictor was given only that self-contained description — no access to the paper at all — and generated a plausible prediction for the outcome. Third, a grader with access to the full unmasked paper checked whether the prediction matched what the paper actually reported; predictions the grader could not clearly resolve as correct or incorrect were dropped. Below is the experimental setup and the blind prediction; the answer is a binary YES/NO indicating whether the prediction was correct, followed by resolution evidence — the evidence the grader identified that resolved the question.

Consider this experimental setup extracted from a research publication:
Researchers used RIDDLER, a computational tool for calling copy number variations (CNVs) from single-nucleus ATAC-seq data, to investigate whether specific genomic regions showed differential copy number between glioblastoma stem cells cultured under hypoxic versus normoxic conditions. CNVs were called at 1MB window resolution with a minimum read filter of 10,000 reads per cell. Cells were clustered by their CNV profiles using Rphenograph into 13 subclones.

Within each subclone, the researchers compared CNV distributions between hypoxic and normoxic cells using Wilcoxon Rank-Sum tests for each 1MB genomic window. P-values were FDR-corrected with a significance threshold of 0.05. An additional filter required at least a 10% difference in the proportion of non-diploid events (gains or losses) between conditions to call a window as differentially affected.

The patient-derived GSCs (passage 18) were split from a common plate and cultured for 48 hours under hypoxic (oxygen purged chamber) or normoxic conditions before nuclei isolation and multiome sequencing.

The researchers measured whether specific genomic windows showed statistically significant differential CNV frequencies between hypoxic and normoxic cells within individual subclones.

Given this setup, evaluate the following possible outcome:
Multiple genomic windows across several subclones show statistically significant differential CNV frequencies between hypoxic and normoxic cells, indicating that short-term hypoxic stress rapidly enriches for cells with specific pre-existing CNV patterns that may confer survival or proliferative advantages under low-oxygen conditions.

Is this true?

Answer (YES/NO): YES